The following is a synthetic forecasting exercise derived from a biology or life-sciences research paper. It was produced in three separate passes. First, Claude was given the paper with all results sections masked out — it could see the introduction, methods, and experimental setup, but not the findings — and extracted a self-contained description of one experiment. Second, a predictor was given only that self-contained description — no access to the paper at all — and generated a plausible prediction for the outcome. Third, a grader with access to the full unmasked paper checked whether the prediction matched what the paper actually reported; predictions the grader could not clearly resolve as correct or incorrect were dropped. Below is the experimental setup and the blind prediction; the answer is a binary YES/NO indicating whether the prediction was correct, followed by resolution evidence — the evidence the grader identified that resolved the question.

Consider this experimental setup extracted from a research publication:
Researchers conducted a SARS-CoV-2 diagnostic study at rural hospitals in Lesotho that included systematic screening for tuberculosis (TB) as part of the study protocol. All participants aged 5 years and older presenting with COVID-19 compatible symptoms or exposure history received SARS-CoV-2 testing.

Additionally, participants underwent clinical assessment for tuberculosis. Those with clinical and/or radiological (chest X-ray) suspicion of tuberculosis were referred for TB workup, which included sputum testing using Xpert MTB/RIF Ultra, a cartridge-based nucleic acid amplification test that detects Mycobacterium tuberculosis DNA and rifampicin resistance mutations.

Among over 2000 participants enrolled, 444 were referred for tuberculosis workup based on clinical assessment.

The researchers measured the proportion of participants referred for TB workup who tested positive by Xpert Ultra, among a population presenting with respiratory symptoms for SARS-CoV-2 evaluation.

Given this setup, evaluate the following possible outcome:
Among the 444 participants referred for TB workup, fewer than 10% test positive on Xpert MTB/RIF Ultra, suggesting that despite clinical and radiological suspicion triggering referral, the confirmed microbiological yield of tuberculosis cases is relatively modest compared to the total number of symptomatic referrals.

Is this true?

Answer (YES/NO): YES